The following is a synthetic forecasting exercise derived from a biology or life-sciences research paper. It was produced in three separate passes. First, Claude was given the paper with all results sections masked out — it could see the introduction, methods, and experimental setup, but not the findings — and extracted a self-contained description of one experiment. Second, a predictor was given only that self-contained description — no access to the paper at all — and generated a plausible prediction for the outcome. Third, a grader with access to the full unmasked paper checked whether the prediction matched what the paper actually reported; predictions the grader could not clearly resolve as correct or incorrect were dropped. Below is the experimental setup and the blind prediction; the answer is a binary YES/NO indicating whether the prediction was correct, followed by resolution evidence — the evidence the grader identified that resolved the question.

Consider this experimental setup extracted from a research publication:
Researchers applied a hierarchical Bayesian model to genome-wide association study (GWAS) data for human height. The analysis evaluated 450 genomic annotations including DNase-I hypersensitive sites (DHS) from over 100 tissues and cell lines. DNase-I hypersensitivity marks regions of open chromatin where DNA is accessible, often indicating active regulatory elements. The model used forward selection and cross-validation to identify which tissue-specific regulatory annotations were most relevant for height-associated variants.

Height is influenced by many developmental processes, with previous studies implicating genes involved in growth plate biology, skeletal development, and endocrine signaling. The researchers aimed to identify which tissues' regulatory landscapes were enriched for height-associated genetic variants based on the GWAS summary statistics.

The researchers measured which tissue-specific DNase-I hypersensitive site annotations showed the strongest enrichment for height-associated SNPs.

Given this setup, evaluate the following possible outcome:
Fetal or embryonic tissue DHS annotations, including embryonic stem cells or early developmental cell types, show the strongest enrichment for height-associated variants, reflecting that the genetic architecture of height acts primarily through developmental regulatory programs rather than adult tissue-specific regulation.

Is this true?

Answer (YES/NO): NO